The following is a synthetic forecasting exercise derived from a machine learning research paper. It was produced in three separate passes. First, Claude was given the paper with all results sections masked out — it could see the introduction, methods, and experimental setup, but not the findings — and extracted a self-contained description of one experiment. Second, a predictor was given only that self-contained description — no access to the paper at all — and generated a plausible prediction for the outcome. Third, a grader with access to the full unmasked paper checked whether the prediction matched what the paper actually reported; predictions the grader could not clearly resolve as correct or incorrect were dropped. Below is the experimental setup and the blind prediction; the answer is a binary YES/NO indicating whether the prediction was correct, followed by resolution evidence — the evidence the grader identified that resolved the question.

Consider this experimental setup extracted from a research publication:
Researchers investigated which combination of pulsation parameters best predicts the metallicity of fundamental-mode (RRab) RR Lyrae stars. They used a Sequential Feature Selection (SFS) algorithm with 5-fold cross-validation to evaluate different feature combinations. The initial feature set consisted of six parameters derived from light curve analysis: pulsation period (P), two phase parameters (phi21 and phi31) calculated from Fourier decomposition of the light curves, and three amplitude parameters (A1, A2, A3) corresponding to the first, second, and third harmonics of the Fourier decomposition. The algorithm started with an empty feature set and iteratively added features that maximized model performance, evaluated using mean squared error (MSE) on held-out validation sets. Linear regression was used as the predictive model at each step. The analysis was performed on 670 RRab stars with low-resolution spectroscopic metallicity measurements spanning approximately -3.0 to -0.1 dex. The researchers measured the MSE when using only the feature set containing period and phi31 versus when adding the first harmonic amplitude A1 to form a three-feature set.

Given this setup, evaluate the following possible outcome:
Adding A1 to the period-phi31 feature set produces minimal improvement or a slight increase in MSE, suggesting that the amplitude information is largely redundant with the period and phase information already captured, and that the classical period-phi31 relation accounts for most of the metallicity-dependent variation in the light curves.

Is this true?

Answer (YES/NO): YES